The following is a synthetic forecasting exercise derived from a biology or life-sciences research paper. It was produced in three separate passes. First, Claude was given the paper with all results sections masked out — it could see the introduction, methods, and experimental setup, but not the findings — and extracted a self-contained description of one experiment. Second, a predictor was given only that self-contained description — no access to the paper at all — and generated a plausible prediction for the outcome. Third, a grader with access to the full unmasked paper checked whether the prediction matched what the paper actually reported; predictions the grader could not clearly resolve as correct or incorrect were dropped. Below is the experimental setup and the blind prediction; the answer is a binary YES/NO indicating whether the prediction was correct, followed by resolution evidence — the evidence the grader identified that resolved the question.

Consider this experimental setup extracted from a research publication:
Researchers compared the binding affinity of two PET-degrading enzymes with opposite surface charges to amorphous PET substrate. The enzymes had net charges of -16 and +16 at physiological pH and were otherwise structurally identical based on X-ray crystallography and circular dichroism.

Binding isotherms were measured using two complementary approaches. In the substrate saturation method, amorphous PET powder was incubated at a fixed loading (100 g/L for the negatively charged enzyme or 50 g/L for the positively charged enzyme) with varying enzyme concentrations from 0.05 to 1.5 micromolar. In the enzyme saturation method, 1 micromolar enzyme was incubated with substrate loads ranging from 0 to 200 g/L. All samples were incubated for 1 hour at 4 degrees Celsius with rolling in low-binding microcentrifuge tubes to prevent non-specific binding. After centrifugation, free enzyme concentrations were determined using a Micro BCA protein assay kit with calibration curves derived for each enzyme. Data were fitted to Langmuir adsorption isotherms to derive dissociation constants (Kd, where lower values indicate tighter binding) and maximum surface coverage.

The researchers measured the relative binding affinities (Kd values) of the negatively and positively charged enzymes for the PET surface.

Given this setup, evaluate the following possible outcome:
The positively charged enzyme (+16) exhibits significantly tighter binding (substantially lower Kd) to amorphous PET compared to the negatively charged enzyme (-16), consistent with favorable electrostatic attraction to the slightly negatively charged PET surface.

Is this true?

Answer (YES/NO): YES